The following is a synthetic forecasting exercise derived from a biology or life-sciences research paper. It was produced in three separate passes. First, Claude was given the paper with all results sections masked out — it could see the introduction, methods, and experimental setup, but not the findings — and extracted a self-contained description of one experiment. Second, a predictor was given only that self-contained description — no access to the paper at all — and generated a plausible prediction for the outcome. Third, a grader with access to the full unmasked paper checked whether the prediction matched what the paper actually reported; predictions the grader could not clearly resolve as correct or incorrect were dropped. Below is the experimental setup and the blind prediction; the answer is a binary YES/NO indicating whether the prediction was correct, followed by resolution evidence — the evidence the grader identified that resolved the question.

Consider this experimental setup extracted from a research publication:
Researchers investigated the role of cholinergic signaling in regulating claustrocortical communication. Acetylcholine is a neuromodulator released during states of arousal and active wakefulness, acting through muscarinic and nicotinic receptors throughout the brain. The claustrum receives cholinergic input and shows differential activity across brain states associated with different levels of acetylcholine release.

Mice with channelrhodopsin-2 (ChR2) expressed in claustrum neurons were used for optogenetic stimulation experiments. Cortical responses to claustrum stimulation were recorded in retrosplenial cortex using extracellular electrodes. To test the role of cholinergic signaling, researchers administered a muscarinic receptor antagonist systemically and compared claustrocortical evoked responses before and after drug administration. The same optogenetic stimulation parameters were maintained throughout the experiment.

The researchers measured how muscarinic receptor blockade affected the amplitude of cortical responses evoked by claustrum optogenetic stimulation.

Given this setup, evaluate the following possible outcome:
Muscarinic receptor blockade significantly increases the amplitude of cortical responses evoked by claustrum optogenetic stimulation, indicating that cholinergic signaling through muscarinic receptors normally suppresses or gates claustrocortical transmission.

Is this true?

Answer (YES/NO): YES